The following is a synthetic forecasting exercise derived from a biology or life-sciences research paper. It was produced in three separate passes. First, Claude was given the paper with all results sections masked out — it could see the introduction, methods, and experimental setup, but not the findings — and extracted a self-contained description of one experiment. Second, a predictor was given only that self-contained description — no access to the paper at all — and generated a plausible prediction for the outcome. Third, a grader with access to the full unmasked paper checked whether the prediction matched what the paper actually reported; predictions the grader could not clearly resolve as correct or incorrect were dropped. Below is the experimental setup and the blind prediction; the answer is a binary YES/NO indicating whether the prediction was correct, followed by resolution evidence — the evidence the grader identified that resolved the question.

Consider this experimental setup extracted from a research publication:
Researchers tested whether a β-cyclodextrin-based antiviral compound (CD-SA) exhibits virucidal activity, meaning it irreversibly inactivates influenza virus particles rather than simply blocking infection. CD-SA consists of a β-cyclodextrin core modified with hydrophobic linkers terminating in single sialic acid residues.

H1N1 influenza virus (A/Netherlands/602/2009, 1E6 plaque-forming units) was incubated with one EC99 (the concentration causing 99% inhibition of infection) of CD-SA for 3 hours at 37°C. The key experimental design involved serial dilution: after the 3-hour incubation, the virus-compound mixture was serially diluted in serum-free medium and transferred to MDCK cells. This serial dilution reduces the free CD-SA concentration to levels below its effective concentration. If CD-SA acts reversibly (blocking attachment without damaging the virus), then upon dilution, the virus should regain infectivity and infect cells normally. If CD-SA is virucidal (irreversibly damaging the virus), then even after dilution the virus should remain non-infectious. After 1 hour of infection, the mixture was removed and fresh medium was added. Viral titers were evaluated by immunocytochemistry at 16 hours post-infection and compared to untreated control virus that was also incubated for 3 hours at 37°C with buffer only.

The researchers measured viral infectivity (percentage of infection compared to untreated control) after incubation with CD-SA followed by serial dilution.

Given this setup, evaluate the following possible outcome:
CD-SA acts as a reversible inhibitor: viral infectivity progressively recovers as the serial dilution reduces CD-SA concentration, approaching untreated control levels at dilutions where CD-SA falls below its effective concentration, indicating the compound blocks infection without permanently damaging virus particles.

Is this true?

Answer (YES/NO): NO